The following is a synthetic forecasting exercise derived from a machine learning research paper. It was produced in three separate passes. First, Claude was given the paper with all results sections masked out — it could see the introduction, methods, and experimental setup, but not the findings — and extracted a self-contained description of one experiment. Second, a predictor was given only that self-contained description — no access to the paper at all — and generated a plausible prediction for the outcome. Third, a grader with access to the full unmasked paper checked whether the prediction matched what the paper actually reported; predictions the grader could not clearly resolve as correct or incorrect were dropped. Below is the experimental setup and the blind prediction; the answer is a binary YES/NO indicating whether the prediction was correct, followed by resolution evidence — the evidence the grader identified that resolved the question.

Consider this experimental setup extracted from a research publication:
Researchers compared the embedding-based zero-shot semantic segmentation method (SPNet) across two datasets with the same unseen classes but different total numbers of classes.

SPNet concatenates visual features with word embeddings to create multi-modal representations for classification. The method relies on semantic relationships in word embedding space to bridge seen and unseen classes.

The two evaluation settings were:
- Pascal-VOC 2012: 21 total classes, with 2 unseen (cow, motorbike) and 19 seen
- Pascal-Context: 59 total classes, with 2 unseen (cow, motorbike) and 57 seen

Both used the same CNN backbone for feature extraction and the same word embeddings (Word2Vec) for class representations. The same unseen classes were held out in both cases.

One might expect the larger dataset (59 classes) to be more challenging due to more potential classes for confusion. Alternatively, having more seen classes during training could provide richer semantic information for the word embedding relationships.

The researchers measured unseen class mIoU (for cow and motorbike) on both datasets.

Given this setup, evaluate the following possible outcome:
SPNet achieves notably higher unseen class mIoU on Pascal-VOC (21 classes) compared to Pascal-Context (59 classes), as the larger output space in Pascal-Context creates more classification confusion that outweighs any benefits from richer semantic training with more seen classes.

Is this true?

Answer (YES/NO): NO